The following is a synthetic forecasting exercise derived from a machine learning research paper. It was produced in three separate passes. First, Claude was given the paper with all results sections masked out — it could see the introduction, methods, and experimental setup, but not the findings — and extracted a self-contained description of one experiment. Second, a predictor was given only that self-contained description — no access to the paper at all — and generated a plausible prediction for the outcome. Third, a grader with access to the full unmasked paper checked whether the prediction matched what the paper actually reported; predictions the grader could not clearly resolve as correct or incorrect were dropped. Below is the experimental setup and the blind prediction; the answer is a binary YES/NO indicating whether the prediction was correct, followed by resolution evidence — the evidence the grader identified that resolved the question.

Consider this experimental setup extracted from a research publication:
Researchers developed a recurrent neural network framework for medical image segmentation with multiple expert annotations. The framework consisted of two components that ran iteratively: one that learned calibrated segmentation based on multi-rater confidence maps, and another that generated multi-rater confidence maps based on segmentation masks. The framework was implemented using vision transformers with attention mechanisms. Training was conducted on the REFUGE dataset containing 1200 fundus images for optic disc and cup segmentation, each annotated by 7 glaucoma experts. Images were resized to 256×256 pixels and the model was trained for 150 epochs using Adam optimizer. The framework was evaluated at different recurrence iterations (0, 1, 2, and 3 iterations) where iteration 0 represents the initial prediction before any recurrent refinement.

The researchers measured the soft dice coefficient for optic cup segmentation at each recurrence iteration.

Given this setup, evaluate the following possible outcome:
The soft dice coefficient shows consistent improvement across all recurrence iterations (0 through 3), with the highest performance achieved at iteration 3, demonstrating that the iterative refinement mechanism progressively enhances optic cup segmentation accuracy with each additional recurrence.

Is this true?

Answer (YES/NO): NO